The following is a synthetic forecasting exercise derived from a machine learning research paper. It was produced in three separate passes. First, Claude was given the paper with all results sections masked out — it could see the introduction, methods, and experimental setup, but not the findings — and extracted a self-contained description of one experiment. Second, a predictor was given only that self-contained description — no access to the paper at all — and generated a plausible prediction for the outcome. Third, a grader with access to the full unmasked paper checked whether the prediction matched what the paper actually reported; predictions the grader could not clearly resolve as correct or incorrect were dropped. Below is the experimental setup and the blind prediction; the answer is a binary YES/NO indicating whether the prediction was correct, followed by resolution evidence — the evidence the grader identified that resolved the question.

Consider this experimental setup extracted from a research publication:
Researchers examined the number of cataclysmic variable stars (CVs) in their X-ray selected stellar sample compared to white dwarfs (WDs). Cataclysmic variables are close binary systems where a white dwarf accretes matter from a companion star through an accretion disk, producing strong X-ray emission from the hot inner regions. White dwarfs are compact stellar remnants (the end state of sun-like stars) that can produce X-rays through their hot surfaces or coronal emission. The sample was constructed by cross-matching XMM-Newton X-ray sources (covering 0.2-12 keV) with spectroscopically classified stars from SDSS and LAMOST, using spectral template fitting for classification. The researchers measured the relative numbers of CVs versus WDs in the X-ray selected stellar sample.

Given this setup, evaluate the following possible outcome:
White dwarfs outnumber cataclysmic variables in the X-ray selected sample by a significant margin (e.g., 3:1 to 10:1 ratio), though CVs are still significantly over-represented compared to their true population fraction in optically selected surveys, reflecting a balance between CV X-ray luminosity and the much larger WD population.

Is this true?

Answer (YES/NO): NO